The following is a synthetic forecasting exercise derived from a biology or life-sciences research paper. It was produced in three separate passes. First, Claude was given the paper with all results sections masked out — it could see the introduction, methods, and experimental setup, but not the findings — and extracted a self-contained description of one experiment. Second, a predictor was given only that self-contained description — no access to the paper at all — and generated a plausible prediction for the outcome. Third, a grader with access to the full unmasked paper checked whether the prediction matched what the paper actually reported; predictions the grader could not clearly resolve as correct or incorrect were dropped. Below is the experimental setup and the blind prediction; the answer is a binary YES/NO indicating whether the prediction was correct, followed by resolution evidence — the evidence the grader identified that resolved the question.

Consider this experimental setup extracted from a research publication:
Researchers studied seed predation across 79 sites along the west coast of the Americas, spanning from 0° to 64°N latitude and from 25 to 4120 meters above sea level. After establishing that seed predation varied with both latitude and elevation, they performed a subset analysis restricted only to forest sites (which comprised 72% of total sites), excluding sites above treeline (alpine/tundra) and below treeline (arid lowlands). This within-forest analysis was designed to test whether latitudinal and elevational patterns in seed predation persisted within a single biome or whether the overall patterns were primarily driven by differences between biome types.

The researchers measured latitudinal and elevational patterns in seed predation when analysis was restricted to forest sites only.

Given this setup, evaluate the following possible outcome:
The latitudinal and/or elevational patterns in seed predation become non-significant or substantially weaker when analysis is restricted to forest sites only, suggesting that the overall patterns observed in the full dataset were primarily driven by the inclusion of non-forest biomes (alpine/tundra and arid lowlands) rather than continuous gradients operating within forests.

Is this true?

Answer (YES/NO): NO